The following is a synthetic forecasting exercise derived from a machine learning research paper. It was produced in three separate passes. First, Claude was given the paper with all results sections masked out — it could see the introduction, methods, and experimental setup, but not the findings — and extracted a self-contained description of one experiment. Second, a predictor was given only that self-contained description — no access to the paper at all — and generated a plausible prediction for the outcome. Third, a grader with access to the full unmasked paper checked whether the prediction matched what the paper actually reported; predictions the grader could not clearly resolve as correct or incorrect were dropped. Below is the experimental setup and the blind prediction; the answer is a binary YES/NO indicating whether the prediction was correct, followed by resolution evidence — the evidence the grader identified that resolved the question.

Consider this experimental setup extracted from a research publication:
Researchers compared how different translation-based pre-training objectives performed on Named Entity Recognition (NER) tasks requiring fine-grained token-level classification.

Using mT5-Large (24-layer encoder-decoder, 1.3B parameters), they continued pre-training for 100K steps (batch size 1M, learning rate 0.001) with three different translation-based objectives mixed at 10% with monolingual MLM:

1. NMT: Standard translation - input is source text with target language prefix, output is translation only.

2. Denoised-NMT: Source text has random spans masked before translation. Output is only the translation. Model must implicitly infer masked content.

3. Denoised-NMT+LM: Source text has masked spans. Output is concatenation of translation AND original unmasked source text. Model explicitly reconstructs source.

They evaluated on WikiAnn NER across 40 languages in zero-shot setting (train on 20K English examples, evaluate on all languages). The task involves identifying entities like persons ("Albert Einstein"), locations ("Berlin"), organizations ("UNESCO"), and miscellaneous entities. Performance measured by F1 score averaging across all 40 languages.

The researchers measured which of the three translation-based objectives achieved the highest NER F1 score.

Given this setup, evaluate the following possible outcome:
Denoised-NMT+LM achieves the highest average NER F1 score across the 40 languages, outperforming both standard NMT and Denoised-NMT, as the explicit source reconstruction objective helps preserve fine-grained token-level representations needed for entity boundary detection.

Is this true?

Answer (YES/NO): YES